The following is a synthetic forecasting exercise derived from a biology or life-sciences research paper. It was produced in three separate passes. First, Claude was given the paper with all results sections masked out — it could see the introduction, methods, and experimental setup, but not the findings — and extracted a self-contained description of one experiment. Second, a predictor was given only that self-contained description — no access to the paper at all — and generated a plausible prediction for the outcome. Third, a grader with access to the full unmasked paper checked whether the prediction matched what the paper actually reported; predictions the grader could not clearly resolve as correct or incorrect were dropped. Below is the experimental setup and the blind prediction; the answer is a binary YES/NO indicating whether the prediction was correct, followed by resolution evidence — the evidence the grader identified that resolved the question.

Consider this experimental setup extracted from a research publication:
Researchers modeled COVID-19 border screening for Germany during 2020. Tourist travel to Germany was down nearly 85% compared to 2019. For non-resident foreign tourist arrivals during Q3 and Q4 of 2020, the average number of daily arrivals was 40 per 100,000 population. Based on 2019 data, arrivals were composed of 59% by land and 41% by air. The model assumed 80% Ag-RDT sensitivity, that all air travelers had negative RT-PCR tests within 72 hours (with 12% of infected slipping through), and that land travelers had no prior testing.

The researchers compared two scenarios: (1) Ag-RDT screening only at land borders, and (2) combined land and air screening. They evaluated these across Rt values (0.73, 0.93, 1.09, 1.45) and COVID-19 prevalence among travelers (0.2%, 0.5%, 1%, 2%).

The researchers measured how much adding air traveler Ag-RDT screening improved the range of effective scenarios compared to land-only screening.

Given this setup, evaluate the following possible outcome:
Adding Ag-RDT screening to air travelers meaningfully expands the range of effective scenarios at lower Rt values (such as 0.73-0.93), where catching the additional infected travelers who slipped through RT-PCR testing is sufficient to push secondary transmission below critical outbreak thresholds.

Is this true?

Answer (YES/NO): NO